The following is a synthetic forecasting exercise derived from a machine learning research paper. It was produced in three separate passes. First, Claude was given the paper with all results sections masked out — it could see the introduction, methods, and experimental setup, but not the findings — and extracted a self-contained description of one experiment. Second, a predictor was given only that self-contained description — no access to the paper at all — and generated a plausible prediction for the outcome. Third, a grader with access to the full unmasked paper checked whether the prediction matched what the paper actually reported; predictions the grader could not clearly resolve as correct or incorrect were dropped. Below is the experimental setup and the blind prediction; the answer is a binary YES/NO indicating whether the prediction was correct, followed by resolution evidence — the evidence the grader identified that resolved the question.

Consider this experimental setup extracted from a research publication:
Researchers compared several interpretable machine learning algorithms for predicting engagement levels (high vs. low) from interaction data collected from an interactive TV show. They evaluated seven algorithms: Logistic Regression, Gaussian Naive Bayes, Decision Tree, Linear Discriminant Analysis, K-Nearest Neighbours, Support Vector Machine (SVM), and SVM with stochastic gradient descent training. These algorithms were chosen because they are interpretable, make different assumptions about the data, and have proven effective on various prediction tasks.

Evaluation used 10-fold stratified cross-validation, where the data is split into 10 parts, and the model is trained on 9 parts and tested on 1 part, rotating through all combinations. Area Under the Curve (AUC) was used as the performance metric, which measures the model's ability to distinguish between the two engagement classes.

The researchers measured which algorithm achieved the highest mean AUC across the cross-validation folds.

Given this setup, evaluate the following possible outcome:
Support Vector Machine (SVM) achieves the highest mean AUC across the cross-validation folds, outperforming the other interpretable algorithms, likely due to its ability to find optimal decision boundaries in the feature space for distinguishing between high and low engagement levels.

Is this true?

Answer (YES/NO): NO